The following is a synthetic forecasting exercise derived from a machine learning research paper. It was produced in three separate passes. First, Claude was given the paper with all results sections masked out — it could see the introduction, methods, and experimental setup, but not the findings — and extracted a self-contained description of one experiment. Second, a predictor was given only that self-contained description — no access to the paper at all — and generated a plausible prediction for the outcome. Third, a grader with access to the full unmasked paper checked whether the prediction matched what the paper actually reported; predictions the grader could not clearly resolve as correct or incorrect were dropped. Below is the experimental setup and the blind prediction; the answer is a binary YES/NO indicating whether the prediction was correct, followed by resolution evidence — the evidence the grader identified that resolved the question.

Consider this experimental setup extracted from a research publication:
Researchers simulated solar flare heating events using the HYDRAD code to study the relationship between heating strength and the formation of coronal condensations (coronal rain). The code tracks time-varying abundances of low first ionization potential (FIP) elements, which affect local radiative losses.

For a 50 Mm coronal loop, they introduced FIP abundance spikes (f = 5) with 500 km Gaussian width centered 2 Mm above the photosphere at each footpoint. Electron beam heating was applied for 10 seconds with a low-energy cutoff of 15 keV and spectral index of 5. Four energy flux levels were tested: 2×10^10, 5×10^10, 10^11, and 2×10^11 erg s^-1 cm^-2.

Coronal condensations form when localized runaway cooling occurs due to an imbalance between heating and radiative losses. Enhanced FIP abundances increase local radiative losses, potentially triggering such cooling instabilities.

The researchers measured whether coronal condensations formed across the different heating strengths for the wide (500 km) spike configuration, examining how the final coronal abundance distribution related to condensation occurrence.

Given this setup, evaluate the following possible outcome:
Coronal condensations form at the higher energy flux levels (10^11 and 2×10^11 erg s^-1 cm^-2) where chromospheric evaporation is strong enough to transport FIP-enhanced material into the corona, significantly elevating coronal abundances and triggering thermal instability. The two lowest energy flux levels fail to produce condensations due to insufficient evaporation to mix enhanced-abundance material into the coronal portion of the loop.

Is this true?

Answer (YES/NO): NO